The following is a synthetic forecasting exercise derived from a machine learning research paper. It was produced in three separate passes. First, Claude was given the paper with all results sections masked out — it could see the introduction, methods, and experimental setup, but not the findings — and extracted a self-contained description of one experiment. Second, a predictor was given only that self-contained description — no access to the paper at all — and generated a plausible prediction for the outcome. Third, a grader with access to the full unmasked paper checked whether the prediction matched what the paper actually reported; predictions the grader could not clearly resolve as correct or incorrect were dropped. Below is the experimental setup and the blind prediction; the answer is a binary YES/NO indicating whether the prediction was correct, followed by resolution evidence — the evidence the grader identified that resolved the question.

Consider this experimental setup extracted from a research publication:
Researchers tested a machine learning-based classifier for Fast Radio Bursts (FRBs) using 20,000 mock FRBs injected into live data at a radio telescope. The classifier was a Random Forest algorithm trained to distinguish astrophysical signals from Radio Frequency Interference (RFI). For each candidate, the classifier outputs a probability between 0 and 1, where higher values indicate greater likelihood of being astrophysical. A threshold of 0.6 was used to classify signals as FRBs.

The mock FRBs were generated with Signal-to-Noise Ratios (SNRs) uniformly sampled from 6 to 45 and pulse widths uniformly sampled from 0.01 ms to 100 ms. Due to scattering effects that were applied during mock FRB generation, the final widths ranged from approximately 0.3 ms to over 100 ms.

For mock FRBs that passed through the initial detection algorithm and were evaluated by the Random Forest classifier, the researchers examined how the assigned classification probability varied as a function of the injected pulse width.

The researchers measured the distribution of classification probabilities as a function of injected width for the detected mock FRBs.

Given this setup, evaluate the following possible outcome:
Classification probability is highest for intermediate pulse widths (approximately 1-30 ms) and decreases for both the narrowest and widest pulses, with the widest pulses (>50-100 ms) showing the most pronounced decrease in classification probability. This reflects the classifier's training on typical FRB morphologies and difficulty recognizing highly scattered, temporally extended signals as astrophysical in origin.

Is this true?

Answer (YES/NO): NO